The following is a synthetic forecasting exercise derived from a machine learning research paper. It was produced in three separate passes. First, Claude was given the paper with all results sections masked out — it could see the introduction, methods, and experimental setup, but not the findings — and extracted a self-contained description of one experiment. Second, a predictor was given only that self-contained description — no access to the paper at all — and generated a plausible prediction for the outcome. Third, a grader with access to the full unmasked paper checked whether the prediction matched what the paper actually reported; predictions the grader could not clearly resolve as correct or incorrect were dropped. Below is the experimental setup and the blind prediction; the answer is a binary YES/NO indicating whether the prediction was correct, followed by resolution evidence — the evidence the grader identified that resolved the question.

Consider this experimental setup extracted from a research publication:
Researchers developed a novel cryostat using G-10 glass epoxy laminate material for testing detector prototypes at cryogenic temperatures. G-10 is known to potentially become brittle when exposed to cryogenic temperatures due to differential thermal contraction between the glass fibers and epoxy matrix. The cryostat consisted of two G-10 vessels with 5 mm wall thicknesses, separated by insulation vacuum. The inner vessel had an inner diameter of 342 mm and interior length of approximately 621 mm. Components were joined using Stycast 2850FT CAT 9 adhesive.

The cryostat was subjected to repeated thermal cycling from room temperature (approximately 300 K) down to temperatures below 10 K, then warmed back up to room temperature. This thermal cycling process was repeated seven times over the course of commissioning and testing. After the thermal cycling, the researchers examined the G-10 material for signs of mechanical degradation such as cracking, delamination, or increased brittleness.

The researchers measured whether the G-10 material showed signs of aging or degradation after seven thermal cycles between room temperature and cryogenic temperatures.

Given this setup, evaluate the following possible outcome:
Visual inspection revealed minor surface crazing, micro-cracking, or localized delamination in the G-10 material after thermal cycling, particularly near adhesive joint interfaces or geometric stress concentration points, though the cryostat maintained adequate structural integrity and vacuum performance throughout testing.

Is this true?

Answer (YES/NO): NO